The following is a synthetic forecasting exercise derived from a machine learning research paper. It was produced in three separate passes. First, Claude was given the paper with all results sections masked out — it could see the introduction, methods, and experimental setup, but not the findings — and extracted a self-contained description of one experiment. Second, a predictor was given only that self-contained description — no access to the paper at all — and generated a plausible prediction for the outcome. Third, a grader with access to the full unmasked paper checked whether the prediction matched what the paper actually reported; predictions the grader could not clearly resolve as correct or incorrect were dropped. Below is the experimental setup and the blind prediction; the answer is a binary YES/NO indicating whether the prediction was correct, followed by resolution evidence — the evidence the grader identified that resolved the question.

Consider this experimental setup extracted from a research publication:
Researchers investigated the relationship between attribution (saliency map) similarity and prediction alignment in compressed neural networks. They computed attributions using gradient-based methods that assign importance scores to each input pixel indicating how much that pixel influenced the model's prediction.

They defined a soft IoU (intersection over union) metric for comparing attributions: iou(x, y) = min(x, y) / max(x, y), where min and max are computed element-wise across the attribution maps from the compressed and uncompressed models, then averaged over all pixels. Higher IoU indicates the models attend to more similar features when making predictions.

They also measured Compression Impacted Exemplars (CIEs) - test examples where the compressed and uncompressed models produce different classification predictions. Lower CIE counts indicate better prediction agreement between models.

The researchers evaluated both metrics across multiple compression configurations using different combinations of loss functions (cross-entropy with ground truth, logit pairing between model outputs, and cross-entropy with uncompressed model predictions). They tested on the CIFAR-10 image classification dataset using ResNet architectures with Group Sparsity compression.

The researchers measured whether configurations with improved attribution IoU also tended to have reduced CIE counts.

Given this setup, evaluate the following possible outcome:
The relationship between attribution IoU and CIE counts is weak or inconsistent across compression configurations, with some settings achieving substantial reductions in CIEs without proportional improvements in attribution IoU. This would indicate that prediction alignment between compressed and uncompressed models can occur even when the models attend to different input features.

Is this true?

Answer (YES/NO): NO